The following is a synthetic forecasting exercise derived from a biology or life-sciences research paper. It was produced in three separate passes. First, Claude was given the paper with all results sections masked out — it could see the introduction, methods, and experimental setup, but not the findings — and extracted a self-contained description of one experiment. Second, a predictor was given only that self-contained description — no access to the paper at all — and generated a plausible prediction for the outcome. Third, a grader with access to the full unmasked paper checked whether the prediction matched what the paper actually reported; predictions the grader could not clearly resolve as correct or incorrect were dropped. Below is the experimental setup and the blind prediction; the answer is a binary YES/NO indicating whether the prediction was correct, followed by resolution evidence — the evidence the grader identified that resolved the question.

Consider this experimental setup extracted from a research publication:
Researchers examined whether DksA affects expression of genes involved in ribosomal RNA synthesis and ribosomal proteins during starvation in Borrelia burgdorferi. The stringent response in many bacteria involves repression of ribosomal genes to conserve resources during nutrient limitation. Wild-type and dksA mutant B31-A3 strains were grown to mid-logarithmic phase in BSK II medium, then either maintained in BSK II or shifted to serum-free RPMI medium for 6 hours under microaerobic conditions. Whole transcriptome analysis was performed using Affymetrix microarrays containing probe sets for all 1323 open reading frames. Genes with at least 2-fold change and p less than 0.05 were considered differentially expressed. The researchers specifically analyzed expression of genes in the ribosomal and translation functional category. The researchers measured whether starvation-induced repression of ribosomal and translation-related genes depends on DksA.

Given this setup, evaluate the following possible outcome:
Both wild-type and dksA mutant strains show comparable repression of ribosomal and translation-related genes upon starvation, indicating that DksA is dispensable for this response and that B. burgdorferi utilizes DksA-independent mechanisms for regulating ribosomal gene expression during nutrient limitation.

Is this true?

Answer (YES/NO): NO